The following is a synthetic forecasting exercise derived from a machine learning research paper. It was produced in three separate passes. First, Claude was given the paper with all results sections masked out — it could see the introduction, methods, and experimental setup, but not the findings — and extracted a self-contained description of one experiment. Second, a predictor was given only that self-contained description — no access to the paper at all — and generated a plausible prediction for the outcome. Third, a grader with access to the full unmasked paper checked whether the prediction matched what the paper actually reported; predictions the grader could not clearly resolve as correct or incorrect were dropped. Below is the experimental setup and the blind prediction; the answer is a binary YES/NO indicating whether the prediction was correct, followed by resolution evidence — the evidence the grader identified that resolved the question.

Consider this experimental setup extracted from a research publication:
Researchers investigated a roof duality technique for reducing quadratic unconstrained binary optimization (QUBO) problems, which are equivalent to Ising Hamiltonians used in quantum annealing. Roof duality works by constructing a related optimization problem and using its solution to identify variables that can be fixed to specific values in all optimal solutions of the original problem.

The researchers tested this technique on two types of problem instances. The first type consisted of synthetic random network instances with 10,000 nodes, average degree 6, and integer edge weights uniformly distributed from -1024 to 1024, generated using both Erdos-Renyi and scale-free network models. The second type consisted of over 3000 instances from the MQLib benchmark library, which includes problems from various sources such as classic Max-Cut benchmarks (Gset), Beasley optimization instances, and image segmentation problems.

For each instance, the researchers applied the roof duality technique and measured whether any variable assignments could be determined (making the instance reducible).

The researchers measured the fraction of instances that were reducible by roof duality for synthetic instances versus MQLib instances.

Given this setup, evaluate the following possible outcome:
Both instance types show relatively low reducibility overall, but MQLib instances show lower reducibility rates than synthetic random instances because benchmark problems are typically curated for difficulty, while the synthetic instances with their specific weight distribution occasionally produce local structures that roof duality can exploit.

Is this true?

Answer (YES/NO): NO